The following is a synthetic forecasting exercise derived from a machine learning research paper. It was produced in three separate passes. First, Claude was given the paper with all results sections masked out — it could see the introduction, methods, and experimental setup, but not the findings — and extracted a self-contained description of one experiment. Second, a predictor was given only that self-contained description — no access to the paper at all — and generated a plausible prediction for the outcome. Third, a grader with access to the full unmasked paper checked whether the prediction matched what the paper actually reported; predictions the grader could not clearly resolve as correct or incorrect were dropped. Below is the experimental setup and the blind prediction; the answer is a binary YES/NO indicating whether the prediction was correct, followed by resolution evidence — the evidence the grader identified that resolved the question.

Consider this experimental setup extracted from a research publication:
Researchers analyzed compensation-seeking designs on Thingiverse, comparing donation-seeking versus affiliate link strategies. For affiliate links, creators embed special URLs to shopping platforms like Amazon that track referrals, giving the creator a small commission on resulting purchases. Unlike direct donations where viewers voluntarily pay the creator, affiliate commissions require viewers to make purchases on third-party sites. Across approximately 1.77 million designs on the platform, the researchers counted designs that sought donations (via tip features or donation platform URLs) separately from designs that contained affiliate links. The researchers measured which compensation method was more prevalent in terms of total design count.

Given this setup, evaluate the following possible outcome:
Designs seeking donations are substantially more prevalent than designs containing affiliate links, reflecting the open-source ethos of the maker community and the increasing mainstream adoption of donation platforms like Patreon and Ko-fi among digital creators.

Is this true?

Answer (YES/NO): YES